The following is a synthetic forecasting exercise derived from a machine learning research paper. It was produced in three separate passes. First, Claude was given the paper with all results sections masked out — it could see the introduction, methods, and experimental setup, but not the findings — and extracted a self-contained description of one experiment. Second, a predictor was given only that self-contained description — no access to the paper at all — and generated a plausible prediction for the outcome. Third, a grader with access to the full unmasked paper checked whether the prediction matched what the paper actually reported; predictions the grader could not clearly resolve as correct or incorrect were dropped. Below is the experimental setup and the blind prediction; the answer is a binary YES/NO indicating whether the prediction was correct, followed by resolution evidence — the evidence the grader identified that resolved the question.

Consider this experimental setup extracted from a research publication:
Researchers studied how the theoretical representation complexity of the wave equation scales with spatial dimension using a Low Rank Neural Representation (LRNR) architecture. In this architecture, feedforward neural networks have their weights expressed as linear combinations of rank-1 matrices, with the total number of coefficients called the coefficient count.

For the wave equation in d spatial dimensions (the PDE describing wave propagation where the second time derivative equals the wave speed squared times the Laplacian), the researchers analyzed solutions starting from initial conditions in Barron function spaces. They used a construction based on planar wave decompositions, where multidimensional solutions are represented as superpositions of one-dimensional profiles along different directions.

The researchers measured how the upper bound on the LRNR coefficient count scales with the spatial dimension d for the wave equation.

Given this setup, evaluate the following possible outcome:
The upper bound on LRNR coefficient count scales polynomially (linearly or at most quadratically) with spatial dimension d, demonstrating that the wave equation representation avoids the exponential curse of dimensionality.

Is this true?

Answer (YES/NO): YES